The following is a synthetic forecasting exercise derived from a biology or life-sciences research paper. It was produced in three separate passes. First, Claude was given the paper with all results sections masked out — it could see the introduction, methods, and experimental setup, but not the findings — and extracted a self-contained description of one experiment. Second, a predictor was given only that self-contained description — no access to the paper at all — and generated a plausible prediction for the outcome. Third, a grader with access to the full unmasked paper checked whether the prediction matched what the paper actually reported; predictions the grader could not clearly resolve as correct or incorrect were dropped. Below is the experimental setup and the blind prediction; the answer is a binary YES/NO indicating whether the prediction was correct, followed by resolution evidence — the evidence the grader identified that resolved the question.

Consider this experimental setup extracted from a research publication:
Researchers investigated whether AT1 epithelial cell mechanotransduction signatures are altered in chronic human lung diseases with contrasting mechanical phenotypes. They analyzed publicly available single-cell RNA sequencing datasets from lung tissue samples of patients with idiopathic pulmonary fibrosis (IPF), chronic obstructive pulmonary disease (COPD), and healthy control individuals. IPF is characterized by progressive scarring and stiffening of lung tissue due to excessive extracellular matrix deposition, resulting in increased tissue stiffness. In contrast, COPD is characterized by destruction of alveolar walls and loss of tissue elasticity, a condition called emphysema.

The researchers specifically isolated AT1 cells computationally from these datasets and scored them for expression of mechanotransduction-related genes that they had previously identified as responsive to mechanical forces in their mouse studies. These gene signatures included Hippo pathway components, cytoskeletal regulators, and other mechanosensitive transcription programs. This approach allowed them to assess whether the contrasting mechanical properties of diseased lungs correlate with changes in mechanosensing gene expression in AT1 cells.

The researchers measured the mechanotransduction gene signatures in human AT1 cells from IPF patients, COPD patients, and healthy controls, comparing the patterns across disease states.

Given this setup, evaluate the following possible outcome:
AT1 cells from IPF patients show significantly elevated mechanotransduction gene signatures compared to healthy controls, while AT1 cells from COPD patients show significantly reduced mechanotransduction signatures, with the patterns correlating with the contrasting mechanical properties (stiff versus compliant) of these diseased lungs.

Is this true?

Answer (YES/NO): NO